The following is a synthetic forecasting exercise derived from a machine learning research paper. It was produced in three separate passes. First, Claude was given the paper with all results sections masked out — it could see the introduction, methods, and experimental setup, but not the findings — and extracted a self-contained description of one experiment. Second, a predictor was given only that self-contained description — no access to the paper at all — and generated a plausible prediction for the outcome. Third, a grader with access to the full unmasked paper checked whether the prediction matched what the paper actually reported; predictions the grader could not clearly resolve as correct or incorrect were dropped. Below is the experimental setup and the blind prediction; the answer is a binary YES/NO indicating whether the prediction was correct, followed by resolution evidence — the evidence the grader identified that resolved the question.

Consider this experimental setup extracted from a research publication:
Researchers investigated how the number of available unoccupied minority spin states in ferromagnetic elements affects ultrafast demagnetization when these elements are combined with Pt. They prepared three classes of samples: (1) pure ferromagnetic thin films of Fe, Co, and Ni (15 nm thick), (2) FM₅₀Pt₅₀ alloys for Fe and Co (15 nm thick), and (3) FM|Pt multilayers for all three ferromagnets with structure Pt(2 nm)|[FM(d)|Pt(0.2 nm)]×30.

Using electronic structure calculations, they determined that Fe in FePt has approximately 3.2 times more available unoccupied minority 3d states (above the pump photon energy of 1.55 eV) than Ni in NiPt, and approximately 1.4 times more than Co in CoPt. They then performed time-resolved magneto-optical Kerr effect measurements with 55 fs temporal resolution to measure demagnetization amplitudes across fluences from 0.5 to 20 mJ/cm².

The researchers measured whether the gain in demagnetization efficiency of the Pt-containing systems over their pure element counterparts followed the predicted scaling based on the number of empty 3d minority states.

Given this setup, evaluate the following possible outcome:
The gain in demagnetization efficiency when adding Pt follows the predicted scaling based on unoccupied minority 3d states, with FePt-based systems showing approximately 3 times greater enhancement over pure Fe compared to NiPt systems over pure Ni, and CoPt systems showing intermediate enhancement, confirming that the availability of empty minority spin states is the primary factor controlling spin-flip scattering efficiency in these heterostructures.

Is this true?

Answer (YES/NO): NO